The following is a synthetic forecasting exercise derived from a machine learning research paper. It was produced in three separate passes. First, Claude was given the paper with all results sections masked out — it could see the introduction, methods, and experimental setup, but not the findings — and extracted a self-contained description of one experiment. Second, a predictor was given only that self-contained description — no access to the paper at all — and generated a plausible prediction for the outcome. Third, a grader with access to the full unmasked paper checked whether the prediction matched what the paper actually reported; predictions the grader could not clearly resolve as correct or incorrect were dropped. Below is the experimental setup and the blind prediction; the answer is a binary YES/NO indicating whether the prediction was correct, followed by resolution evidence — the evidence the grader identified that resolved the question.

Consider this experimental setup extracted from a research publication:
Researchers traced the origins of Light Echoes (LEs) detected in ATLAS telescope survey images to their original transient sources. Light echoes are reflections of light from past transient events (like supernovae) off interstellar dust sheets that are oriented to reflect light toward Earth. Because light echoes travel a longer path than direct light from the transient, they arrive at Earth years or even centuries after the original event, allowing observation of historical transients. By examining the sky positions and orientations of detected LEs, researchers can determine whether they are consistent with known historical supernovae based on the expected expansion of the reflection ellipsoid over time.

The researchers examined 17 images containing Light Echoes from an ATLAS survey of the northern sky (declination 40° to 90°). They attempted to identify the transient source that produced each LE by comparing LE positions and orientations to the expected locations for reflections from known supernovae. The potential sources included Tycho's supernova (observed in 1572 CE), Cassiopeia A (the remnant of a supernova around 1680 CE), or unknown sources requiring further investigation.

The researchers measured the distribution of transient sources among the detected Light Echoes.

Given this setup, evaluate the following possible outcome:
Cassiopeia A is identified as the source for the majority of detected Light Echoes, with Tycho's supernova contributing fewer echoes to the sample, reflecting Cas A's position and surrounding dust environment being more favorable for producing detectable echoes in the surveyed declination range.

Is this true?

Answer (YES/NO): NO